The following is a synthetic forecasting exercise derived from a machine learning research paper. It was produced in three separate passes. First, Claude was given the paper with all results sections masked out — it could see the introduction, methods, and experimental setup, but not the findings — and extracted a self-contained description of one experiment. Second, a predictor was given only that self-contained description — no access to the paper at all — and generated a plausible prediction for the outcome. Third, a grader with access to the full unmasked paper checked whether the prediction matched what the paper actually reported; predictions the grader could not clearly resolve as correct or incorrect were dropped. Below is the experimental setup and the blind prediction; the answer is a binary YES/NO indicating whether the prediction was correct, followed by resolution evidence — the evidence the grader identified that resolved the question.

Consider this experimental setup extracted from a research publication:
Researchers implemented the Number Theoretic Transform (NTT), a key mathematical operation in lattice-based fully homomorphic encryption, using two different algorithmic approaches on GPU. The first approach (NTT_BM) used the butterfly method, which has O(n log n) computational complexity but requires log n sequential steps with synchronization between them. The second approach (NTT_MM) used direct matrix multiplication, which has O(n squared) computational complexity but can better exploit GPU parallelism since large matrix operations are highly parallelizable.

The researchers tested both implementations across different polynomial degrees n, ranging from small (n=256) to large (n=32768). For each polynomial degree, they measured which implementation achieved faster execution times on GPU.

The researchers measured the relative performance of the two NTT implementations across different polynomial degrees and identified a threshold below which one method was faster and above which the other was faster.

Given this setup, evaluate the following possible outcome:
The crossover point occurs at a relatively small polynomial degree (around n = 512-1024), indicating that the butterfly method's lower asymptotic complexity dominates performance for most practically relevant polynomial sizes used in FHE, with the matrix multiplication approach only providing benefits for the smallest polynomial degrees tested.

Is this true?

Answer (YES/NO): YES